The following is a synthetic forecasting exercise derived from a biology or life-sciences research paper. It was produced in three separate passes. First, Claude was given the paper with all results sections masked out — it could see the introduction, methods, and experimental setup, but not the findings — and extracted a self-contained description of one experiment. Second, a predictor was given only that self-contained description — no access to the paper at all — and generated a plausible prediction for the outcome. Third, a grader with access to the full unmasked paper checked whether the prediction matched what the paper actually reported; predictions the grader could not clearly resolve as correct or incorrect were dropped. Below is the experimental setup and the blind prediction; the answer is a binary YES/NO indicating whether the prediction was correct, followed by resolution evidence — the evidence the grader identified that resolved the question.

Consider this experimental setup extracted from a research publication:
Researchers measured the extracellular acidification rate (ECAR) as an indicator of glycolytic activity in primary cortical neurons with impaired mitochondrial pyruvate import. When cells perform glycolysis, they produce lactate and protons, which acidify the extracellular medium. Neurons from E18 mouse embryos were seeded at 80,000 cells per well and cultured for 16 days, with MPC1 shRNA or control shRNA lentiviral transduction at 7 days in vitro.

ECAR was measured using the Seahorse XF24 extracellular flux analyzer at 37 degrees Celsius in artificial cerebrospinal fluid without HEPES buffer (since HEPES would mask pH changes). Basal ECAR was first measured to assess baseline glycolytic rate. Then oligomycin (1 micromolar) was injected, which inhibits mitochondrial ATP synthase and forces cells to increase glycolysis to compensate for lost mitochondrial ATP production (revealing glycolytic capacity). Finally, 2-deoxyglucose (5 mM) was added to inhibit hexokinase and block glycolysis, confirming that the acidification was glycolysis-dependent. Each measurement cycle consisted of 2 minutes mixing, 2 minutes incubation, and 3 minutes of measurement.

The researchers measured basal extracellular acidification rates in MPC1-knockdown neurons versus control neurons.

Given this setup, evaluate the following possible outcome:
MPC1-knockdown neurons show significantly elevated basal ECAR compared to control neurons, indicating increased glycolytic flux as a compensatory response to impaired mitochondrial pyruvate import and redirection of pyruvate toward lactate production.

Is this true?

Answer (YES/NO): YES